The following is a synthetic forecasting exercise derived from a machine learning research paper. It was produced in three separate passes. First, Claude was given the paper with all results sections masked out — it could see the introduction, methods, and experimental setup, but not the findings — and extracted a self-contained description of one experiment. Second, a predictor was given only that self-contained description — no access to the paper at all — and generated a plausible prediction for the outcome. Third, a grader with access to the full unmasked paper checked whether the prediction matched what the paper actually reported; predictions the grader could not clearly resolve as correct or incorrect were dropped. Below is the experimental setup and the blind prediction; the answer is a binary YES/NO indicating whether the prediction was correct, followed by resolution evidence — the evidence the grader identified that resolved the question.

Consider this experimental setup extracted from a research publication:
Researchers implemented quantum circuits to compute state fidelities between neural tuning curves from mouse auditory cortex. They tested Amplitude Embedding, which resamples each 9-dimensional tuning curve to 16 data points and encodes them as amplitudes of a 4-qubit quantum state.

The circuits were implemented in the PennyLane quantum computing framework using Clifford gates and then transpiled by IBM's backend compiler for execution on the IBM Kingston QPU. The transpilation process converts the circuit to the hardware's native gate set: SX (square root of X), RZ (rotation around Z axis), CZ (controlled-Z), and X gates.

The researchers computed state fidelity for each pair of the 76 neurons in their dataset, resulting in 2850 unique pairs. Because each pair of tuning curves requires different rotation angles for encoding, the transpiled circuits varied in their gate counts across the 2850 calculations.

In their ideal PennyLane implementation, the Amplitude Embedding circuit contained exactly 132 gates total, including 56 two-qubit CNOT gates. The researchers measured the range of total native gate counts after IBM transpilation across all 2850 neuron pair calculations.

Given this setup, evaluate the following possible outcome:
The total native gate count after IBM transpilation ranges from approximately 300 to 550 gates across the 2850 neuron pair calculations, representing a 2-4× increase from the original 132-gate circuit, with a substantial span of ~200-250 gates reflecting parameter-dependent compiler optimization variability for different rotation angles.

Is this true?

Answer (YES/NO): YES